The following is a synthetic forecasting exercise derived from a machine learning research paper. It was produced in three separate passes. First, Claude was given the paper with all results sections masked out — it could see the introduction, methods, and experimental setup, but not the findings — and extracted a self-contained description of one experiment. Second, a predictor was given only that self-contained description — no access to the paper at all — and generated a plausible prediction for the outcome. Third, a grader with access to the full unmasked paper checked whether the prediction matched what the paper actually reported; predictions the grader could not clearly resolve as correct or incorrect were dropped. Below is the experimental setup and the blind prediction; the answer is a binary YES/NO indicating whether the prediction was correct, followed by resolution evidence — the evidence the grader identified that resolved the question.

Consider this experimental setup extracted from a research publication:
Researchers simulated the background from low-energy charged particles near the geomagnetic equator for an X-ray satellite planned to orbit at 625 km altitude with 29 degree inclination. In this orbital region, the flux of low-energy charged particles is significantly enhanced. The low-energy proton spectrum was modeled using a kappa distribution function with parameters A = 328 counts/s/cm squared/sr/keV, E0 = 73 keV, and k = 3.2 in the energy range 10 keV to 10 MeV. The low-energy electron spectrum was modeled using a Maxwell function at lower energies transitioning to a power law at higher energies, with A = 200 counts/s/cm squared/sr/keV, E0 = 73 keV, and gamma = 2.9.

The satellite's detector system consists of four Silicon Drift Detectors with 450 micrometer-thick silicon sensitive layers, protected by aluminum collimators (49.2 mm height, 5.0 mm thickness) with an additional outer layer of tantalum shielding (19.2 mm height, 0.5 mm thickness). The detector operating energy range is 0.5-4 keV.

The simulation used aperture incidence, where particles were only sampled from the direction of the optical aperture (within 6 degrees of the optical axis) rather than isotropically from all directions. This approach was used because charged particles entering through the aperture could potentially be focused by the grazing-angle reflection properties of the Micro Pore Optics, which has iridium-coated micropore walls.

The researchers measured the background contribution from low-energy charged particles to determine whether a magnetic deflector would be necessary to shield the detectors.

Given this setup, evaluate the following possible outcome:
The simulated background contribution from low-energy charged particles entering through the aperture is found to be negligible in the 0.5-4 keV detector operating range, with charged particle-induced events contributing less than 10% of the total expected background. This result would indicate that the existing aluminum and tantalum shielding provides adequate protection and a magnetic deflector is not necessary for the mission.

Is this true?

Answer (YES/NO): NO